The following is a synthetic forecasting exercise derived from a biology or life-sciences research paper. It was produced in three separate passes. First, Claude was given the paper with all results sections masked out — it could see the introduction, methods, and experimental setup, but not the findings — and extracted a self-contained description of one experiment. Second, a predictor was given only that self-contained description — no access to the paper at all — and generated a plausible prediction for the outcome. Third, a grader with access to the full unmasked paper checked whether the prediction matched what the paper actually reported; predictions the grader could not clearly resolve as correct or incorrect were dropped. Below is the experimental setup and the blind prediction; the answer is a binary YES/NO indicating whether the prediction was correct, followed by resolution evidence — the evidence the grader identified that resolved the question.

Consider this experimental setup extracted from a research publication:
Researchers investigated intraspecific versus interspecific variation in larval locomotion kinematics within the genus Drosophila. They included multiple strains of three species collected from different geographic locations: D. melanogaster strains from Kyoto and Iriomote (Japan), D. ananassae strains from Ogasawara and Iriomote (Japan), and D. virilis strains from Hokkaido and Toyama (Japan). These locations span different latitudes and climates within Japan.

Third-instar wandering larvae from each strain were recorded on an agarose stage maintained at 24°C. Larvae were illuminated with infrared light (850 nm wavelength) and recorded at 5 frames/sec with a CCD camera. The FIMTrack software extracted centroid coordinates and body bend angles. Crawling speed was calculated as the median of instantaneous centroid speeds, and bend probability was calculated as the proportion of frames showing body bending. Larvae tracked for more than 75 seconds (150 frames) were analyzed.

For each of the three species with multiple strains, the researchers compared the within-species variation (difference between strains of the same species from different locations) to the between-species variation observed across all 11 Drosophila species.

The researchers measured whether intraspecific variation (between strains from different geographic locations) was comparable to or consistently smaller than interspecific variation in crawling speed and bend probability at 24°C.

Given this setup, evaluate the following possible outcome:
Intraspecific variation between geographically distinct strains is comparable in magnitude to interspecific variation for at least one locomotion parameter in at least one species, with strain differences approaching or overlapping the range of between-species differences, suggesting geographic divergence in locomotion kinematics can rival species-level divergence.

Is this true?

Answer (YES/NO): YES